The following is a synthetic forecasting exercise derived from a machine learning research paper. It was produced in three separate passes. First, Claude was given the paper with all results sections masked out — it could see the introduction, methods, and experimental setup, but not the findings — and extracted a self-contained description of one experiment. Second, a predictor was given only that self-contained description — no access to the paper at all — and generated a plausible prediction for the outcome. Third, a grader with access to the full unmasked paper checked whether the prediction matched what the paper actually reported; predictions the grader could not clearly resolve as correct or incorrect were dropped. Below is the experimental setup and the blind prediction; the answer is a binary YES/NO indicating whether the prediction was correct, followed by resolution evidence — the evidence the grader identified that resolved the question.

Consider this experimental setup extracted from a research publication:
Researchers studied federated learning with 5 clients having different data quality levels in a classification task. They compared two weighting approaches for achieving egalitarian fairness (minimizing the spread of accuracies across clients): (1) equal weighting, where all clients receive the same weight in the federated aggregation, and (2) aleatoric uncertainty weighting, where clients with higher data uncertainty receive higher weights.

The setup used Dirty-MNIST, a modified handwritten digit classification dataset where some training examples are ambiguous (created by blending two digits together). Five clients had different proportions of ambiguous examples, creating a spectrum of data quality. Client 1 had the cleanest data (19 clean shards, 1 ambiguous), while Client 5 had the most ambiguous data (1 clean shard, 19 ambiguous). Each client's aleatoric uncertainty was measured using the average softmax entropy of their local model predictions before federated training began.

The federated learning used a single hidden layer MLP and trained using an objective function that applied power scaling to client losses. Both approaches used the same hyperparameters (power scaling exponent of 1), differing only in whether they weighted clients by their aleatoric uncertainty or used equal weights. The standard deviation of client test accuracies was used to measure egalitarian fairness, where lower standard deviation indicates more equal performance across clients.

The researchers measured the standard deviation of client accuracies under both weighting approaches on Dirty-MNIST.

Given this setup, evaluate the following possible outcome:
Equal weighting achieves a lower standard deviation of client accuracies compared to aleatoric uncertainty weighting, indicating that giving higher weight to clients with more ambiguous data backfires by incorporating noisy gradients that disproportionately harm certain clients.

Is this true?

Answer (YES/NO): NO